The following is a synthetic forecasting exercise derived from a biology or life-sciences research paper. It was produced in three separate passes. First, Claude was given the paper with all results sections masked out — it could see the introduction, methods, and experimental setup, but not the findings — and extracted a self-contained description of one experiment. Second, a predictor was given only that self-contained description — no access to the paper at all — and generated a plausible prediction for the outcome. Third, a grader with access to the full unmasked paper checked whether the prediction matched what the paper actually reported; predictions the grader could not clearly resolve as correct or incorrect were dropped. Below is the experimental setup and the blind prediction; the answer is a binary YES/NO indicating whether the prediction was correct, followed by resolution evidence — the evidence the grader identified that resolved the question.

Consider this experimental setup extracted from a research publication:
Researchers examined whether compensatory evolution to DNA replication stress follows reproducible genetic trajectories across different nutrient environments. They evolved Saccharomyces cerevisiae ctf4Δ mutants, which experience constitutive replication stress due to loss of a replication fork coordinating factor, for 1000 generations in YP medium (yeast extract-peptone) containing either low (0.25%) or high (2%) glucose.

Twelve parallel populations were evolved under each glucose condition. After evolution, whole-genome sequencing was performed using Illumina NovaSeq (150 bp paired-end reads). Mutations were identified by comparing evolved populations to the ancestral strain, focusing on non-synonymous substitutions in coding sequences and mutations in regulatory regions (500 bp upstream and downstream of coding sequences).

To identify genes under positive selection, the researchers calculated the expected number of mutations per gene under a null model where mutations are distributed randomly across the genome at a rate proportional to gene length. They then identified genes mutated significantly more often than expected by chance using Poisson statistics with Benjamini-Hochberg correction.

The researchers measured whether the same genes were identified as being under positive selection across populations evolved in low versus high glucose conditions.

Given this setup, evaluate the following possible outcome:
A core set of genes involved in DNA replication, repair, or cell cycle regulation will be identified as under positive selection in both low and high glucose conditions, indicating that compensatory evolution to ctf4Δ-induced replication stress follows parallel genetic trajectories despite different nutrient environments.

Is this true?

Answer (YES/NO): YES